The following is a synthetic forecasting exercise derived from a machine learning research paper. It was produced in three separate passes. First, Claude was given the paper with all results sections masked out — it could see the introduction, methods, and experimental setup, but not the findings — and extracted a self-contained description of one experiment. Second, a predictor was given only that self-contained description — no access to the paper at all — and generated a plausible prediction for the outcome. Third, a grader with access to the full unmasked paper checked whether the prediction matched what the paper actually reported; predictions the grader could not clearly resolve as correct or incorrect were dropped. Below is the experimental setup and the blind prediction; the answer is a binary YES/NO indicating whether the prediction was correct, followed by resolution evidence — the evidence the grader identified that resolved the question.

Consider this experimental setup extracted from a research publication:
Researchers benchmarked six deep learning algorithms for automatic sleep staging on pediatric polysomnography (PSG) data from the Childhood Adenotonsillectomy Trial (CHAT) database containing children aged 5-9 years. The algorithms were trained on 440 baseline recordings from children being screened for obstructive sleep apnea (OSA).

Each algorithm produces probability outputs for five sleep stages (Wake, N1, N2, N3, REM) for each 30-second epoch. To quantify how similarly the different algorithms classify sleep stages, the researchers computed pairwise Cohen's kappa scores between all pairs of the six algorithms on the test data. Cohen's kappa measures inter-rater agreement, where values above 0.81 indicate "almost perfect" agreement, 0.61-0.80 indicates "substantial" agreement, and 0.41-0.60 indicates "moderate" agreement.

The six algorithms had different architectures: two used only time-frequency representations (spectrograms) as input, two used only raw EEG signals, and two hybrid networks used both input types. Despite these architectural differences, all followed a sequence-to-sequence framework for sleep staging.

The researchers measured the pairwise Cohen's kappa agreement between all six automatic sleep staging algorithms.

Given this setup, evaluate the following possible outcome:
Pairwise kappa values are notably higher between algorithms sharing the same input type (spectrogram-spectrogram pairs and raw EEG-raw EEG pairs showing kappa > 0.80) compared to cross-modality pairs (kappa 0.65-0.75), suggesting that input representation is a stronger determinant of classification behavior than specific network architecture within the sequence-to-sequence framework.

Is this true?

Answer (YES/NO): NO